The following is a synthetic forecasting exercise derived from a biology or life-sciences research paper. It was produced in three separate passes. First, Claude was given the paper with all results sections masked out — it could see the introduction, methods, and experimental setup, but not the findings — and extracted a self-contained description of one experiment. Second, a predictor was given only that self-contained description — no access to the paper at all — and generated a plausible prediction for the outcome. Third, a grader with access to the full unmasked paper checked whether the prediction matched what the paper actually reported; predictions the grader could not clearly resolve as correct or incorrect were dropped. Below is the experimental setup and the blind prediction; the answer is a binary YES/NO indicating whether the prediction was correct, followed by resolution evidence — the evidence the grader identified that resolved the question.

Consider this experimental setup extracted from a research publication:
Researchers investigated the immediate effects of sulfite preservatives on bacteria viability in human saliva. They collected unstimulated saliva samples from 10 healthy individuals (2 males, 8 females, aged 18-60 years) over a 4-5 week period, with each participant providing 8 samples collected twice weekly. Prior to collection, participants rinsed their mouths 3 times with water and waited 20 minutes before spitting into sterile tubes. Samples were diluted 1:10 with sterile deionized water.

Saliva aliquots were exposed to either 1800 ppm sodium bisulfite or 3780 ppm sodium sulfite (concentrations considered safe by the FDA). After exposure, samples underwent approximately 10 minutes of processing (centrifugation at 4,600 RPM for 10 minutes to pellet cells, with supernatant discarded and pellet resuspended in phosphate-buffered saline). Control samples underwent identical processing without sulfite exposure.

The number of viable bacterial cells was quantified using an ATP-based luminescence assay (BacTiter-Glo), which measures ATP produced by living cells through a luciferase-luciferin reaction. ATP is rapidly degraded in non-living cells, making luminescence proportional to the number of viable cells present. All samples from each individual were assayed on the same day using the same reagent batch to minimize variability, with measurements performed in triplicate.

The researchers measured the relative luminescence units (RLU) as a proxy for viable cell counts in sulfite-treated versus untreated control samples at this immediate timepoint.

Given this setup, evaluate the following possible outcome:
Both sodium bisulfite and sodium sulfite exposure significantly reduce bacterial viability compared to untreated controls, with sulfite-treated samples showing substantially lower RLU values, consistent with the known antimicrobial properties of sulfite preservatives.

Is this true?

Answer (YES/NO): YES